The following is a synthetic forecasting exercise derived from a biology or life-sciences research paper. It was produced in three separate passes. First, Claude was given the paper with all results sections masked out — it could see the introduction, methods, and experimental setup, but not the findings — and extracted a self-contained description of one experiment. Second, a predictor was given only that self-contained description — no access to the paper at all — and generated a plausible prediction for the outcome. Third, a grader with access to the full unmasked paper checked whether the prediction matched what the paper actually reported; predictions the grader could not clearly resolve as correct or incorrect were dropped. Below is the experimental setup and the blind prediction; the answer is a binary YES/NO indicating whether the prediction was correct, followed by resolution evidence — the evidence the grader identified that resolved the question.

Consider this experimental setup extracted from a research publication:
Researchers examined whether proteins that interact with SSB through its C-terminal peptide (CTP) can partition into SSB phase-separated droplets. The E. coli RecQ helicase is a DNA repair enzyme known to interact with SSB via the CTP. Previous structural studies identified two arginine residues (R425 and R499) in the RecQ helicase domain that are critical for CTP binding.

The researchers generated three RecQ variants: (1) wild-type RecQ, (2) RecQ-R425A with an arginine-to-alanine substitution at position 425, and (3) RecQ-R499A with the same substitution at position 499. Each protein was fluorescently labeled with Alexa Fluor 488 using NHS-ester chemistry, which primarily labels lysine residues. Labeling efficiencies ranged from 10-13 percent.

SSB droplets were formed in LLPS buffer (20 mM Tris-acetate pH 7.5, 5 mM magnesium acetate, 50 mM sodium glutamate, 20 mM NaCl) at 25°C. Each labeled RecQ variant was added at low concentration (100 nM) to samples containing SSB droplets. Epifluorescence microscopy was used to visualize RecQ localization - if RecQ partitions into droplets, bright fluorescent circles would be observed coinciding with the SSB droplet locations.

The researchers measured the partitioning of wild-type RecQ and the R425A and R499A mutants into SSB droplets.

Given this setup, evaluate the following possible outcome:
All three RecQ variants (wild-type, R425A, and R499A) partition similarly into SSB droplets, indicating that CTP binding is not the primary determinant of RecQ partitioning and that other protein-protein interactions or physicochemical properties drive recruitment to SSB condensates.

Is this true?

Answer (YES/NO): NO